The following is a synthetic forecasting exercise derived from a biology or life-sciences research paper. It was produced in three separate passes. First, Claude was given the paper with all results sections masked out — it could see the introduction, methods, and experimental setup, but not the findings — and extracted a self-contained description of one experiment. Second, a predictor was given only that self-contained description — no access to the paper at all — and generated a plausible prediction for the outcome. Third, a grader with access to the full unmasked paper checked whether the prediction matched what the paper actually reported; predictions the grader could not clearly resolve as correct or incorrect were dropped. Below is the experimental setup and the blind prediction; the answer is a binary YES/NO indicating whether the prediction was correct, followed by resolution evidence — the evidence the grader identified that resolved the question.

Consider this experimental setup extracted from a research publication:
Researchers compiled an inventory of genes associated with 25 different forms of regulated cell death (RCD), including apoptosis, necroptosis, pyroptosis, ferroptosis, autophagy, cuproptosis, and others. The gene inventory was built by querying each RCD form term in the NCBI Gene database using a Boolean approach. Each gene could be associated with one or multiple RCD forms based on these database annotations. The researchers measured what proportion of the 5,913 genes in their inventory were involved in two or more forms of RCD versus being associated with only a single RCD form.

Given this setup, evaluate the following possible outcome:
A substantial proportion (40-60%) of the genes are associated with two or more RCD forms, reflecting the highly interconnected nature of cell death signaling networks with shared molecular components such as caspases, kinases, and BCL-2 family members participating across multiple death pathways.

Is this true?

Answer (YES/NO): YES